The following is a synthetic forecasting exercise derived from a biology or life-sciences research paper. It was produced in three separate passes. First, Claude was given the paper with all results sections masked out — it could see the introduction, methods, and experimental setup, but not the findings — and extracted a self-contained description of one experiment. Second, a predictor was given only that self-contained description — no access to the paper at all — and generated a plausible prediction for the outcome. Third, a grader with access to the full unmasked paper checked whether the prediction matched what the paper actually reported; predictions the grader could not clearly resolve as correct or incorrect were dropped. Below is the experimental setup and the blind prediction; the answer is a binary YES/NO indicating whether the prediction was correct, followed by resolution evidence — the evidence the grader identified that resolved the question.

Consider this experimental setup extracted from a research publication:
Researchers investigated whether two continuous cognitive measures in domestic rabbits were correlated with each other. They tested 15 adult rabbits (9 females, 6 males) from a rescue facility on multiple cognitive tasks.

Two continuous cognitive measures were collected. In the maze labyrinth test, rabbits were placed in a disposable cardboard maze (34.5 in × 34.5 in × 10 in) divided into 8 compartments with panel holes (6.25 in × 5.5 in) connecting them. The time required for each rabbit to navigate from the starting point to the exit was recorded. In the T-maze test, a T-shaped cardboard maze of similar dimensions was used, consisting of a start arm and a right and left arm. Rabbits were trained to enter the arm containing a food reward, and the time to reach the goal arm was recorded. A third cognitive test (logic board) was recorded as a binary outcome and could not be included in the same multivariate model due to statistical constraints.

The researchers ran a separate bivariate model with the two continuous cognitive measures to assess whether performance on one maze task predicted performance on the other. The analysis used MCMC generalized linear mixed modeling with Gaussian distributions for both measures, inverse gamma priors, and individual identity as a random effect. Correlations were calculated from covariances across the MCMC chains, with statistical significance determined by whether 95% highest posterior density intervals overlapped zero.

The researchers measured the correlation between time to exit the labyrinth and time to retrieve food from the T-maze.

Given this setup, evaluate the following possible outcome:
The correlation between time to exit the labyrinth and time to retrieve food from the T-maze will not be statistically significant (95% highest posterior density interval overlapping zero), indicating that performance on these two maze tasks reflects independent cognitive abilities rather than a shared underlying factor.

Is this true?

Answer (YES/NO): YES